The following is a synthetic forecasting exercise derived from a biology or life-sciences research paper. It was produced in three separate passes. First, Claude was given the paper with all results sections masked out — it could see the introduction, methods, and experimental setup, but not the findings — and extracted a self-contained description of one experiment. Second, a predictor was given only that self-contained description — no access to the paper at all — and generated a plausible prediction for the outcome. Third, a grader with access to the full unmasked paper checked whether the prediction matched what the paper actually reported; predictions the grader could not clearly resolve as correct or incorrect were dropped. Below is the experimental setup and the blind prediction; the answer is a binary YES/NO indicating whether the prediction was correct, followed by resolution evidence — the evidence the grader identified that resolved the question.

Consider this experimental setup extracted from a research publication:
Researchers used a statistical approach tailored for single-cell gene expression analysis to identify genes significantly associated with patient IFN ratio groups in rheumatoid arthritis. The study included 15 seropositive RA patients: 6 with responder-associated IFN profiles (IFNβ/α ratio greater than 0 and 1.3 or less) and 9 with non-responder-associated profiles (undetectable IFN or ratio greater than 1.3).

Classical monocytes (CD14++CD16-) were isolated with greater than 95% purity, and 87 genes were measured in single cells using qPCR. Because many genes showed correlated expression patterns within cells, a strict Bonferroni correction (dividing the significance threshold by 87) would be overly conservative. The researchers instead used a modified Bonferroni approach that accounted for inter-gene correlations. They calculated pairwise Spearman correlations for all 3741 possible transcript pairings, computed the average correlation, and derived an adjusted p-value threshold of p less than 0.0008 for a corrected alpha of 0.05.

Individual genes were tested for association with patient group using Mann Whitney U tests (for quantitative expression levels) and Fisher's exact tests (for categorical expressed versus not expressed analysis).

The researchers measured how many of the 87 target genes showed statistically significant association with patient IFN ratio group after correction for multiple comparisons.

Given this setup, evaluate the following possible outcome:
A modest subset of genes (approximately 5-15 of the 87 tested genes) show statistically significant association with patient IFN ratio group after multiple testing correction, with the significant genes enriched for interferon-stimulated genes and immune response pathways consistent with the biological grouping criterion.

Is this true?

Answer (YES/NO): NO